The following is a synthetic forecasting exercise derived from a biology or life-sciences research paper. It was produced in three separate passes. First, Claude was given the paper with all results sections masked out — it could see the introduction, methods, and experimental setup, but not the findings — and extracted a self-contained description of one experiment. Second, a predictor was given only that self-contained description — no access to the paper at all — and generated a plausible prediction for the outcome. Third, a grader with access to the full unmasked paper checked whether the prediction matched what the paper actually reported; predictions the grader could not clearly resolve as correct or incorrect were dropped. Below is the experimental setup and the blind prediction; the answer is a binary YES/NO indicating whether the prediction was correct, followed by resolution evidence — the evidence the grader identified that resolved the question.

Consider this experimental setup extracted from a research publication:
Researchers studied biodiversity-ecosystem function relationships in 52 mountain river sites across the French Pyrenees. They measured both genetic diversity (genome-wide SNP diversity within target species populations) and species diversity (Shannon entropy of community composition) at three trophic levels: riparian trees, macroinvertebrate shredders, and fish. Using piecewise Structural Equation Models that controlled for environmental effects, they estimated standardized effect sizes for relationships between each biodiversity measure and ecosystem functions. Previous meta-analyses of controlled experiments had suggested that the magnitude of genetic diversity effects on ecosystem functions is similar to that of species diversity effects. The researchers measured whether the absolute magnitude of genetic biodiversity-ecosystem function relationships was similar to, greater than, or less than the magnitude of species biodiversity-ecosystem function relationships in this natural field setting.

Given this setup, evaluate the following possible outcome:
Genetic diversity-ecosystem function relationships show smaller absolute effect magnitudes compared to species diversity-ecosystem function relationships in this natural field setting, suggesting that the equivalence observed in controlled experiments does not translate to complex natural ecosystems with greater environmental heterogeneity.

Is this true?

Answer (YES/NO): NO